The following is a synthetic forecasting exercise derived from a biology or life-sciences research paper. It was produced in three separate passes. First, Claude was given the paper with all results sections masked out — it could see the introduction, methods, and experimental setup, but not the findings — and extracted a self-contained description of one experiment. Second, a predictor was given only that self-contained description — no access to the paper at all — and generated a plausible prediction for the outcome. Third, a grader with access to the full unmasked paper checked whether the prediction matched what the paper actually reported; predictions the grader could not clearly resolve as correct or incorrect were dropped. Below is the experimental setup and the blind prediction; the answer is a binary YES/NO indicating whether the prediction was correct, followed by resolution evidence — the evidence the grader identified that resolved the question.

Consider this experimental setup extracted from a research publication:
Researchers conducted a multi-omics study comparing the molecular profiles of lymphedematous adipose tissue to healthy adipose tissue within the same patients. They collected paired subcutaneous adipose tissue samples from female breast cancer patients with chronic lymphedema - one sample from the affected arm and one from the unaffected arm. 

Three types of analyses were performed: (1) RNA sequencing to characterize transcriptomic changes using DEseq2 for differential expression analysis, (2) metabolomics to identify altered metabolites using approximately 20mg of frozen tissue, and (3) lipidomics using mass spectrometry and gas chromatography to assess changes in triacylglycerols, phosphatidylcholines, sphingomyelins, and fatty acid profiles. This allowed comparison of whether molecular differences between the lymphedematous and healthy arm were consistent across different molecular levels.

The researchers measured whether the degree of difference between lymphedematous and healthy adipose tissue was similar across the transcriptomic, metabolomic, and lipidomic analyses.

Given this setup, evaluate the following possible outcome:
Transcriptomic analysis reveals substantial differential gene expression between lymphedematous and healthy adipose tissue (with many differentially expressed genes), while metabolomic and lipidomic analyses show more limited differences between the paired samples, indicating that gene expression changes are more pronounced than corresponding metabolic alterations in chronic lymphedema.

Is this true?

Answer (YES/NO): YES